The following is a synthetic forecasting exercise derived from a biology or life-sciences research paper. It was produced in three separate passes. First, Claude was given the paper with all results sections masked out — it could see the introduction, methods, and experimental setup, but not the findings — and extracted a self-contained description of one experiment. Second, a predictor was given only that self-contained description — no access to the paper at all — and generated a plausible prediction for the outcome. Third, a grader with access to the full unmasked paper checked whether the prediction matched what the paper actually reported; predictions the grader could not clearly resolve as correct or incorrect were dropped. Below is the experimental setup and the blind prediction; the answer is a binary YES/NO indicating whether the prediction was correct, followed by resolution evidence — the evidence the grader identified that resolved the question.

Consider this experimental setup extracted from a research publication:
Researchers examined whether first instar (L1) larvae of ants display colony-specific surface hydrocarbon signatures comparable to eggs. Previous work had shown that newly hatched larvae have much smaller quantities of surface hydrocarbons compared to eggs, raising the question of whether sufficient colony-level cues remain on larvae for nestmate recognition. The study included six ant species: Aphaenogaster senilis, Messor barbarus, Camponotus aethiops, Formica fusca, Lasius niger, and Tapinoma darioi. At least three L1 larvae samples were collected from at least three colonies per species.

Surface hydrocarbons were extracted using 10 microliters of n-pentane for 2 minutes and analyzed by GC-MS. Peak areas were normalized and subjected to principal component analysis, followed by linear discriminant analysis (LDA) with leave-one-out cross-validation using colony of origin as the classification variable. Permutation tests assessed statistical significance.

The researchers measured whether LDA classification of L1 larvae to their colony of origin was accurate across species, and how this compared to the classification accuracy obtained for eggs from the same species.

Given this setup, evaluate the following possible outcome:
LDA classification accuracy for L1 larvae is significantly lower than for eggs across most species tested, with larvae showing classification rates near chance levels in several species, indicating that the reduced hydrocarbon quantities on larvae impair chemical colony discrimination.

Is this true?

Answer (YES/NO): YES